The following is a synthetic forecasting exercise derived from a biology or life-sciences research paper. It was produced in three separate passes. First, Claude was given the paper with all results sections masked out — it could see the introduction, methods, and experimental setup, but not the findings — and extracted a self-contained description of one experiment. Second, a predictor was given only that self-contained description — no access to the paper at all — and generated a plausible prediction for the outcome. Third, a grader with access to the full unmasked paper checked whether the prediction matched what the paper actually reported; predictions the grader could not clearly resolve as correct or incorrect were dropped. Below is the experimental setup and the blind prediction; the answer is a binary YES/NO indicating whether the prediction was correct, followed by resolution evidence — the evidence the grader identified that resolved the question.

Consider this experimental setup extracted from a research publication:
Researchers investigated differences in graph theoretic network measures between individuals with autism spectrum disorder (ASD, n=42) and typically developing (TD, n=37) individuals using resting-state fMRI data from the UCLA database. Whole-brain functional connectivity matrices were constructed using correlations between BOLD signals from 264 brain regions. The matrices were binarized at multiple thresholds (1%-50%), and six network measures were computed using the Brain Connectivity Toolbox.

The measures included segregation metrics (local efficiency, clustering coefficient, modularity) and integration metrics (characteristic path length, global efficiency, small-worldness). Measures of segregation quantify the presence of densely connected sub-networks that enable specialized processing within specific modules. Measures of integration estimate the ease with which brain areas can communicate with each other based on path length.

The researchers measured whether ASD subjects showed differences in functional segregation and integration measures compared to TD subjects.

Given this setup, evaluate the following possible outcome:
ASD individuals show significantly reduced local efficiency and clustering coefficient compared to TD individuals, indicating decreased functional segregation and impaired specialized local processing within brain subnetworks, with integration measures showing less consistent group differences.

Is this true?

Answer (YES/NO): YES